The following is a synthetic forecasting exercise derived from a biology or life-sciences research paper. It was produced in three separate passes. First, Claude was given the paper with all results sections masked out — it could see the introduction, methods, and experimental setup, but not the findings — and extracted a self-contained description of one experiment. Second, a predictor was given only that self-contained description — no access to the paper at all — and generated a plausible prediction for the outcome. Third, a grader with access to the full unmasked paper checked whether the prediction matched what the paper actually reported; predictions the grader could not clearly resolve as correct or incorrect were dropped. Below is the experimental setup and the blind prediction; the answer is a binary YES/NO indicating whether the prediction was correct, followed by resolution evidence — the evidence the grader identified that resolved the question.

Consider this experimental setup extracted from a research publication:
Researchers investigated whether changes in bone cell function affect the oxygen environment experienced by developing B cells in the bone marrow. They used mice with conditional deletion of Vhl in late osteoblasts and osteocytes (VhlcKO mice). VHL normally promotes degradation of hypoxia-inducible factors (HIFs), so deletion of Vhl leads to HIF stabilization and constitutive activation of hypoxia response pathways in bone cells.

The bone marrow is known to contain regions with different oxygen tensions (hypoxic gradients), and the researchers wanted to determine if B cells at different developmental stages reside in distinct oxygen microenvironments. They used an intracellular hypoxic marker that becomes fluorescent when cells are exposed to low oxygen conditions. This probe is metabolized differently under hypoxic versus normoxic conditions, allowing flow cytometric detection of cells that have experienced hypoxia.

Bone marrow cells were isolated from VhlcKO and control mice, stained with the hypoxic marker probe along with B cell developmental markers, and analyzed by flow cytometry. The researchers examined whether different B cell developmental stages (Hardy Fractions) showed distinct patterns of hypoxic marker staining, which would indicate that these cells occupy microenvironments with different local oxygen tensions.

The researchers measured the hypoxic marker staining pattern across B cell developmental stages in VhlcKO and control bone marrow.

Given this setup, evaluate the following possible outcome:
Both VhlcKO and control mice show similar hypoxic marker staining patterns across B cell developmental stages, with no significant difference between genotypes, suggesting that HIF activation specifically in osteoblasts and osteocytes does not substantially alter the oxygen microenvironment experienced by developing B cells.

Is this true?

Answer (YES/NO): NO